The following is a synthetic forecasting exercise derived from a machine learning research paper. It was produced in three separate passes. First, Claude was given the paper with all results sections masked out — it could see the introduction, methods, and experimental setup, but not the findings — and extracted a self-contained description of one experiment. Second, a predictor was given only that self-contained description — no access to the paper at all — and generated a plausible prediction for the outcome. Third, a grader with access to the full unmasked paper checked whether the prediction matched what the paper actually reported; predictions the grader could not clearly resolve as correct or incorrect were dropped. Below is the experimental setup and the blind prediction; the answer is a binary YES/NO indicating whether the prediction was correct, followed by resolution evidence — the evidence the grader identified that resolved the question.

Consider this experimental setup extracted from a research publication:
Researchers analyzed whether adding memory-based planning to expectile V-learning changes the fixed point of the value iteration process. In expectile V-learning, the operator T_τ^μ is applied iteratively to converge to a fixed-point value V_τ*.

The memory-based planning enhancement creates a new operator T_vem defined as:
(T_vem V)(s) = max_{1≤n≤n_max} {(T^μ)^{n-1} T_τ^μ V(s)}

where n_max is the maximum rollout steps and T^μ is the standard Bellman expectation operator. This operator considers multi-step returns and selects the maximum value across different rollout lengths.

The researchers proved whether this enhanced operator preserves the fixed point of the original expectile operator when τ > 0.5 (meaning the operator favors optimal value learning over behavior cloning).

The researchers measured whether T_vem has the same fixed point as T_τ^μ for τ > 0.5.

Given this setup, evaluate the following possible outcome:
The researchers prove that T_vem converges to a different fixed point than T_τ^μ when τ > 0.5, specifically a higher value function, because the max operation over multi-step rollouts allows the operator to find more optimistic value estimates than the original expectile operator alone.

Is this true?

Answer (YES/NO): NO